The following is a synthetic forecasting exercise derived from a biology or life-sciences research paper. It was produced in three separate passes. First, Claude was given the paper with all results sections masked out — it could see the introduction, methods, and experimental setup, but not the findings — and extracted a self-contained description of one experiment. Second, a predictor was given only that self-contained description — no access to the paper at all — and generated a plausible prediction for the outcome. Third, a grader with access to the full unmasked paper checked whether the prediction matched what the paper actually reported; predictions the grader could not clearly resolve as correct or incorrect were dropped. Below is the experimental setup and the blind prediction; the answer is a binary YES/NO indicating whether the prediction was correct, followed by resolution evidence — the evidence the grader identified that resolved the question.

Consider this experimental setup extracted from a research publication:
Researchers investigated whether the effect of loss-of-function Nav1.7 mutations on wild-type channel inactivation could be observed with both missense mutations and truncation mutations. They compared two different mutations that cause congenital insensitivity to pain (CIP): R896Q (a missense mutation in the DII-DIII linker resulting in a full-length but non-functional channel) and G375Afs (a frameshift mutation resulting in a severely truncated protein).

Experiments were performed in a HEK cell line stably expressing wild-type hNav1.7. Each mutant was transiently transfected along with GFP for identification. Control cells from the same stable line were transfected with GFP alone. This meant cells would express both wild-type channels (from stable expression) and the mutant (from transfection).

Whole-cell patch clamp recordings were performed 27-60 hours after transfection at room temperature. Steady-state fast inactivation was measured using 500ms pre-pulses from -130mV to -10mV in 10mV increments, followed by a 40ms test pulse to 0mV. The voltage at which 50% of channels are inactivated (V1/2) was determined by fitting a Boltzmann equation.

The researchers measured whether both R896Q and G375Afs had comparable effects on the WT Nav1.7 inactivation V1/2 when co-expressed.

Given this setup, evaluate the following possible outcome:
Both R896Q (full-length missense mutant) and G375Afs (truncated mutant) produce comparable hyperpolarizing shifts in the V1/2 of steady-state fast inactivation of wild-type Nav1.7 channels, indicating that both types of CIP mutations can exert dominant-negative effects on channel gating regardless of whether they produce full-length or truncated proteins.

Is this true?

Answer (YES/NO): NO